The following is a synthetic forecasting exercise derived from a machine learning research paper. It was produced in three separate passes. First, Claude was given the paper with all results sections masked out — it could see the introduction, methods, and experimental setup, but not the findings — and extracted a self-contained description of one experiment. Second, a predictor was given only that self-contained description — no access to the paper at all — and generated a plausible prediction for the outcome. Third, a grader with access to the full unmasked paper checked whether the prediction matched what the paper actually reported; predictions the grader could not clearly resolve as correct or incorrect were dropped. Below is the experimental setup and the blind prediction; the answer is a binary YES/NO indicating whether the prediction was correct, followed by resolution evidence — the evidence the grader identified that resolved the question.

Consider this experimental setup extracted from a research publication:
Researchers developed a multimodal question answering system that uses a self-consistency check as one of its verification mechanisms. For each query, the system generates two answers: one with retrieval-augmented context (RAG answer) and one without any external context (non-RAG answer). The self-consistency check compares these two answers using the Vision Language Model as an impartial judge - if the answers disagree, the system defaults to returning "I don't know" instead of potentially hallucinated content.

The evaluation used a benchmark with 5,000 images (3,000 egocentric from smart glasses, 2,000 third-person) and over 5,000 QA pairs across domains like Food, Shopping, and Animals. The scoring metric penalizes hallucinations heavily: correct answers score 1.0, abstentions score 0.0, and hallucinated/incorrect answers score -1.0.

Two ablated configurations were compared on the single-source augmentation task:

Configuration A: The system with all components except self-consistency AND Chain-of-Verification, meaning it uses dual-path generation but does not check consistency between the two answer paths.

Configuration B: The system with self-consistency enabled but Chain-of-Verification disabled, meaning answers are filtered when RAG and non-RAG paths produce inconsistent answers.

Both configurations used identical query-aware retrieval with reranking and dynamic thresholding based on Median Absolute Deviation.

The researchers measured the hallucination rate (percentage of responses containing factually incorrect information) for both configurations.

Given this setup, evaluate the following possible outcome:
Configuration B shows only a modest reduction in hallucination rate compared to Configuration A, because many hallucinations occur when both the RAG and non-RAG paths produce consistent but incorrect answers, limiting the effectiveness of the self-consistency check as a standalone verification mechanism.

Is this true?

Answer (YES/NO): NO